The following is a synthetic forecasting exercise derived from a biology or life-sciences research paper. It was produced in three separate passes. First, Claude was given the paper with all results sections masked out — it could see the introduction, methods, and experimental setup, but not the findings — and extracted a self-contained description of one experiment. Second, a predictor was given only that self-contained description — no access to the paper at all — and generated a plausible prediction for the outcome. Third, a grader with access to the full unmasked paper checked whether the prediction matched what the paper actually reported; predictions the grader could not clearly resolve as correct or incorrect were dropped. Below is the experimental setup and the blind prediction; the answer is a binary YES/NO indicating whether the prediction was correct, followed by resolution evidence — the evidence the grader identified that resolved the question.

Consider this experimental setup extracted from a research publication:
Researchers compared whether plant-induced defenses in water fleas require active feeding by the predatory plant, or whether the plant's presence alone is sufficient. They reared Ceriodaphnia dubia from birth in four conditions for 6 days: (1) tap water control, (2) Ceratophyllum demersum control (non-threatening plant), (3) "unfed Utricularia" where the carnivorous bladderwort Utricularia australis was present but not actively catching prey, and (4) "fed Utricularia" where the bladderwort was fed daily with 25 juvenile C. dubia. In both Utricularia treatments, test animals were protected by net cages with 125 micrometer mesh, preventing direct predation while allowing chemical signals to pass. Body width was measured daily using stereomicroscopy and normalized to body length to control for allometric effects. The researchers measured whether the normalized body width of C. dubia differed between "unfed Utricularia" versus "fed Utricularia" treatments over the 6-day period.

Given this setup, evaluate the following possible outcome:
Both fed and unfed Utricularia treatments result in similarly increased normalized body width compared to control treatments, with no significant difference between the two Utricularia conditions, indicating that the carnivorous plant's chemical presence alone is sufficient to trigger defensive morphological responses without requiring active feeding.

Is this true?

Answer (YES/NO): NO